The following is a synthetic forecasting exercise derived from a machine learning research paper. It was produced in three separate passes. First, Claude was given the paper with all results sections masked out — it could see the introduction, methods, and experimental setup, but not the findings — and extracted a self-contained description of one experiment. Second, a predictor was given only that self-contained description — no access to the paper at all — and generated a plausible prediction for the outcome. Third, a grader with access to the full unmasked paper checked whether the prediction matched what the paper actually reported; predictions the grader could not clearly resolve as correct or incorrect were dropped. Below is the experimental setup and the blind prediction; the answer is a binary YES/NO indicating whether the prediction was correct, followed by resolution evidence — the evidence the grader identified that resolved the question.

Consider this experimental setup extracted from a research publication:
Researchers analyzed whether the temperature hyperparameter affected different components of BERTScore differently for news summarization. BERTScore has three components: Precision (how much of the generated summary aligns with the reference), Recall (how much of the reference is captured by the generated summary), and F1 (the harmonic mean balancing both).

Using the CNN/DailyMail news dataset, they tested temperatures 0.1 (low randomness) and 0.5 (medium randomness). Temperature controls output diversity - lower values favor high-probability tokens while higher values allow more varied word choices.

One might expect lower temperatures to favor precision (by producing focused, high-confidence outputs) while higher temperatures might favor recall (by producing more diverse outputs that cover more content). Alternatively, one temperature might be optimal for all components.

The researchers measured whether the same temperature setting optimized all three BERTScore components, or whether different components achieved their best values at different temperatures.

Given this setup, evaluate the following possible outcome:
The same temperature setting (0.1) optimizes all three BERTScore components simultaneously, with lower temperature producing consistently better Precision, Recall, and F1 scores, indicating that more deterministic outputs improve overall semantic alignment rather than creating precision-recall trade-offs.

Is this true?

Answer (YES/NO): NO